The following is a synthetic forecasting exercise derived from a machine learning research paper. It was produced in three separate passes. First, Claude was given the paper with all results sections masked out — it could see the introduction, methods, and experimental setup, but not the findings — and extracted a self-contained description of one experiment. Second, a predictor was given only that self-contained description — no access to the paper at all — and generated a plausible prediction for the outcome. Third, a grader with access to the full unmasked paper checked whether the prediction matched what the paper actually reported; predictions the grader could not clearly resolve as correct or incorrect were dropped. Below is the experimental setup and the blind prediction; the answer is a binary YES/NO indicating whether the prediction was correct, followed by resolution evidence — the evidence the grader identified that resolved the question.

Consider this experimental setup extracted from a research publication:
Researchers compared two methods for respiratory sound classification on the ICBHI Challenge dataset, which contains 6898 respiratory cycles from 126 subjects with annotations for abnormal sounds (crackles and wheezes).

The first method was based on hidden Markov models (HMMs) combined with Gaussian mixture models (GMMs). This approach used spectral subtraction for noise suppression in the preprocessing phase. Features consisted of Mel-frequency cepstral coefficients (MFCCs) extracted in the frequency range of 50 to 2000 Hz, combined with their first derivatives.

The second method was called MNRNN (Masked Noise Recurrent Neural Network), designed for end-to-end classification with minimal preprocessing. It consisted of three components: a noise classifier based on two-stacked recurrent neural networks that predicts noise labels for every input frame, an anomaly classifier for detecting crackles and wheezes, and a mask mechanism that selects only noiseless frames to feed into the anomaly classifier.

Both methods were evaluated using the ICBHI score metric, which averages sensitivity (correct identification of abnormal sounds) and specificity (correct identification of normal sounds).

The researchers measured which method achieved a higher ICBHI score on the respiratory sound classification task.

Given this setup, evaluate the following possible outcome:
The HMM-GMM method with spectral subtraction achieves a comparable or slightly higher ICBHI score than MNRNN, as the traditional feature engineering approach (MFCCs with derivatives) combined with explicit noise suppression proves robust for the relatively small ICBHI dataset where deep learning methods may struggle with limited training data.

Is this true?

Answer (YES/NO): NO